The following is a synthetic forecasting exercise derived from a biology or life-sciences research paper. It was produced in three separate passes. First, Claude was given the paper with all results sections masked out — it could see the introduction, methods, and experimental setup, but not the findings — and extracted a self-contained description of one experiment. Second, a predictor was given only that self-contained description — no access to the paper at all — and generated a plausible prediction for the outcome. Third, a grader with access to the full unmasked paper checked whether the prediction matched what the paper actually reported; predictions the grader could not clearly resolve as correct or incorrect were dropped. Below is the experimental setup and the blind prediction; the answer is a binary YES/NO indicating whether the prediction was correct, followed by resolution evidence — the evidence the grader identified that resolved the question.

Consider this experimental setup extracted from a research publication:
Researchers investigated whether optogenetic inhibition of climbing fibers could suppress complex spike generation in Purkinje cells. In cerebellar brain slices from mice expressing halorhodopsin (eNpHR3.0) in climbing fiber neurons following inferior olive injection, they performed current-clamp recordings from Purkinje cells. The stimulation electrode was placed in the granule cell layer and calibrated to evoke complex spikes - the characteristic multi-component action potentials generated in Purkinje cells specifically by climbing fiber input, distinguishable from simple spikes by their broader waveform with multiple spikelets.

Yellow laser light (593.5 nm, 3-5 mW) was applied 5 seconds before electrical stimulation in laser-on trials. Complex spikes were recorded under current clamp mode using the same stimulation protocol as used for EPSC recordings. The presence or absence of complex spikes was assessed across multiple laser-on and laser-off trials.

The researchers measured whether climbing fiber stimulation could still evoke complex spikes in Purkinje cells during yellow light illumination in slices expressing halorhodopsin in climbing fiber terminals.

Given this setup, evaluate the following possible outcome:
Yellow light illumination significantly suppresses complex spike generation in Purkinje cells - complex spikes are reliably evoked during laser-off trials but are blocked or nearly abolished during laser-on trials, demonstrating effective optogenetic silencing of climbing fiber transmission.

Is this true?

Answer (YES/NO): YES